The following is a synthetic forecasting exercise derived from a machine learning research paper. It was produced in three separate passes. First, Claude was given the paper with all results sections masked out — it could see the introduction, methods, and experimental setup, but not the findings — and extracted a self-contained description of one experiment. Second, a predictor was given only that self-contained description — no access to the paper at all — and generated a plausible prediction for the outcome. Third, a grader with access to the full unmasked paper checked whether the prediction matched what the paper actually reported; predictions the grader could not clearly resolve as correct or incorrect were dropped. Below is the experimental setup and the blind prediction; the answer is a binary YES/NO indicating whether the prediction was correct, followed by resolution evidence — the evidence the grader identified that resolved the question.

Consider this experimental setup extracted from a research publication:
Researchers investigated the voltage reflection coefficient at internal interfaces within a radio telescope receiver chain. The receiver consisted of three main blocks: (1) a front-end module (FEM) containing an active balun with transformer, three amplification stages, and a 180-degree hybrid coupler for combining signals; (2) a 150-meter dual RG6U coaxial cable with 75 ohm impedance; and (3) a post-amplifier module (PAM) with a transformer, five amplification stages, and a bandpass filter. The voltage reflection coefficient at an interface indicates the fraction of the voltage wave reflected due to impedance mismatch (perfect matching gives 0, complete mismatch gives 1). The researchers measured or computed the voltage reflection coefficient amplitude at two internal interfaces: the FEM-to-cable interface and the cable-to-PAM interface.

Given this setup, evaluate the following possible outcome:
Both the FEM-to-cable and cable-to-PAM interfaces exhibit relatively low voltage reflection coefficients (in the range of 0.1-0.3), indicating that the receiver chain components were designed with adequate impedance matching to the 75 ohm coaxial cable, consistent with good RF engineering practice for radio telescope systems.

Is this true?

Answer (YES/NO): YES